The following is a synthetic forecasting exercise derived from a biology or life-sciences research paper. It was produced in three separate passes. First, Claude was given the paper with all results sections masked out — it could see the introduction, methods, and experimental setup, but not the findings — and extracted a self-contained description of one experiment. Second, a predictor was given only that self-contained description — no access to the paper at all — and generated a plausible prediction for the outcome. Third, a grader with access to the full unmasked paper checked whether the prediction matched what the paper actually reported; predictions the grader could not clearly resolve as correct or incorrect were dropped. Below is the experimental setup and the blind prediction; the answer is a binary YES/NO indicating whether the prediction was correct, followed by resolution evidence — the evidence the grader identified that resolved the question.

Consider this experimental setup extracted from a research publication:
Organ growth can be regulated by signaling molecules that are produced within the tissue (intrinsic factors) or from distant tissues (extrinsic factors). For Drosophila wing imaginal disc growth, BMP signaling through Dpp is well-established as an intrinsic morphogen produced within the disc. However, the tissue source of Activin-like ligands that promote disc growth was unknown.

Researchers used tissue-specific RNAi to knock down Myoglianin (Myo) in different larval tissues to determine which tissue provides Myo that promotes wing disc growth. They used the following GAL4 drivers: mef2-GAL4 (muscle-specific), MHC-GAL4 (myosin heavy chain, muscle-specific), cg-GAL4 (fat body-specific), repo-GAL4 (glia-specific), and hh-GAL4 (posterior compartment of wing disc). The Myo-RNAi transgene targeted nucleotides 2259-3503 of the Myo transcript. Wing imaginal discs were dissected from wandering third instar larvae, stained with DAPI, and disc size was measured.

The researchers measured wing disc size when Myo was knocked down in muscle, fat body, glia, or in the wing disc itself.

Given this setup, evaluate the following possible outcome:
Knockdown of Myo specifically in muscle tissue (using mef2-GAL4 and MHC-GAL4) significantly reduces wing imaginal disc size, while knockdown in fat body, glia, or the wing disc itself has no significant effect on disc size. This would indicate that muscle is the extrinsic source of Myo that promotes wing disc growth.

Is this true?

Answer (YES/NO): NO